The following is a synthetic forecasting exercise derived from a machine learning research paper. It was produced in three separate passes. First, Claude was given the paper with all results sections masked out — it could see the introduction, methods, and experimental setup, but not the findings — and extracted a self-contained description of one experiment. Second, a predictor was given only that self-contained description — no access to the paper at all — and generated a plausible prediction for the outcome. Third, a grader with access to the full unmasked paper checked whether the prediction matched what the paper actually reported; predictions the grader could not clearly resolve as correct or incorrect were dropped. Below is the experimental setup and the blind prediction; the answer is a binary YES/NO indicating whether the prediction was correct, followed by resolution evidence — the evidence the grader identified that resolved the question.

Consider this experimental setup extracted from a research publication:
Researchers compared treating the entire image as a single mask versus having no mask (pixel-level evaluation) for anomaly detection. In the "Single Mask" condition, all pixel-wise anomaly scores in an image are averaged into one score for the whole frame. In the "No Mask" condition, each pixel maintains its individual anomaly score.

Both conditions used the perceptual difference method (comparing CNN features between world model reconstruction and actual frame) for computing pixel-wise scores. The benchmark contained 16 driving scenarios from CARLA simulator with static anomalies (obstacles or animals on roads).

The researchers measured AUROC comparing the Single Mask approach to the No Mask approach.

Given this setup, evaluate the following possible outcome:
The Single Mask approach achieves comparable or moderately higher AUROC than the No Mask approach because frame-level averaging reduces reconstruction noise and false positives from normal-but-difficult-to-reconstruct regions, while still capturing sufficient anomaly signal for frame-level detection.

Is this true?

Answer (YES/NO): NO